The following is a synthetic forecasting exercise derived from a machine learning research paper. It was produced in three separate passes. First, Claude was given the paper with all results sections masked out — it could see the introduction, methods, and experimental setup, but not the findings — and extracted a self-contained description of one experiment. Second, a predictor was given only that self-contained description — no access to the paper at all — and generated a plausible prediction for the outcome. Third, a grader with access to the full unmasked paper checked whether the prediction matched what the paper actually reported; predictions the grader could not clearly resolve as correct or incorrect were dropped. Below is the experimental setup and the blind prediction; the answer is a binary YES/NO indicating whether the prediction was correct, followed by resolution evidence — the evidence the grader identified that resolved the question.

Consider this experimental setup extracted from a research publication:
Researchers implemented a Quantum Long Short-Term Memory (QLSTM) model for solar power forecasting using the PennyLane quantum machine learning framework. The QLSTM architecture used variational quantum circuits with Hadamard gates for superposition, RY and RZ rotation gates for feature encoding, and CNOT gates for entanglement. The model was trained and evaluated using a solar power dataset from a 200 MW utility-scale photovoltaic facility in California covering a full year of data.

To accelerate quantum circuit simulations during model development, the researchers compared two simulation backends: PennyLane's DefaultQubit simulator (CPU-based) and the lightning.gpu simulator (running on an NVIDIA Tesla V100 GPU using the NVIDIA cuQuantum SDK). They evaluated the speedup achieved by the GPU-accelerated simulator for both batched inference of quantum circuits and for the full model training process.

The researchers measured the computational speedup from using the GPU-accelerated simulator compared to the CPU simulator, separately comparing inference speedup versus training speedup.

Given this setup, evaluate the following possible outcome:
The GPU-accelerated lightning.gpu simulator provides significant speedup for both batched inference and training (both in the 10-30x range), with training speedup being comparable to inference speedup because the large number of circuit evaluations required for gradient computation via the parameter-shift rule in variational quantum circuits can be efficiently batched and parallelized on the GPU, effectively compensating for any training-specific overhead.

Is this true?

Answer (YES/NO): NO